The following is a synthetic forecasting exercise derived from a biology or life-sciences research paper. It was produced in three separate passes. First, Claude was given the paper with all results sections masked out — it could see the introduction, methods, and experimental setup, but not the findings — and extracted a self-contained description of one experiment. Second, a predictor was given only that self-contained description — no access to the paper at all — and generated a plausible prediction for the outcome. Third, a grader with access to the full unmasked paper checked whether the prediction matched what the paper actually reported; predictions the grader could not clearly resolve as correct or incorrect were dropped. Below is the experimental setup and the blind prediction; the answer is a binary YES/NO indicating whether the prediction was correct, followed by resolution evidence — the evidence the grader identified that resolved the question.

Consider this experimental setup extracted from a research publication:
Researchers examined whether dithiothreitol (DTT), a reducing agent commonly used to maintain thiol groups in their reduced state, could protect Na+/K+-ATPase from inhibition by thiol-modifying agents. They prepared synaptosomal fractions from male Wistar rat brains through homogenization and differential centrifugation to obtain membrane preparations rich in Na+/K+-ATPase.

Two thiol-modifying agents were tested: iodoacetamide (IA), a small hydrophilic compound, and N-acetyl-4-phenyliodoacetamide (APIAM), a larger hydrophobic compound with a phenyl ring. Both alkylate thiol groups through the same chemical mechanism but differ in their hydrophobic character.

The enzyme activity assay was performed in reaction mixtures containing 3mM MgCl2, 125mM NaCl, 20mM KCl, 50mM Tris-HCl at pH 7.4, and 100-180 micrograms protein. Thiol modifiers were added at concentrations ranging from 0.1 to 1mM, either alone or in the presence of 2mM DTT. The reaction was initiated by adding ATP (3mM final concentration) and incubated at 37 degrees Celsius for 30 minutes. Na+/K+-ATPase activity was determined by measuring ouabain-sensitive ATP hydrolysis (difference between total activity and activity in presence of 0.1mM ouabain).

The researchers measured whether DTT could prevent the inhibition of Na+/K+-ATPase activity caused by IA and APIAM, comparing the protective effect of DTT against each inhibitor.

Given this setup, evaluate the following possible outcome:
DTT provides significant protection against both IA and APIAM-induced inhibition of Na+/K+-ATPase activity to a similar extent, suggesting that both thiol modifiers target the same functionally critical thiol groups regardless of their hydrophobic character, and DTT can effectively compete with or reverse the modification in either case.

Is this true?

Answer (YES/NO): NO